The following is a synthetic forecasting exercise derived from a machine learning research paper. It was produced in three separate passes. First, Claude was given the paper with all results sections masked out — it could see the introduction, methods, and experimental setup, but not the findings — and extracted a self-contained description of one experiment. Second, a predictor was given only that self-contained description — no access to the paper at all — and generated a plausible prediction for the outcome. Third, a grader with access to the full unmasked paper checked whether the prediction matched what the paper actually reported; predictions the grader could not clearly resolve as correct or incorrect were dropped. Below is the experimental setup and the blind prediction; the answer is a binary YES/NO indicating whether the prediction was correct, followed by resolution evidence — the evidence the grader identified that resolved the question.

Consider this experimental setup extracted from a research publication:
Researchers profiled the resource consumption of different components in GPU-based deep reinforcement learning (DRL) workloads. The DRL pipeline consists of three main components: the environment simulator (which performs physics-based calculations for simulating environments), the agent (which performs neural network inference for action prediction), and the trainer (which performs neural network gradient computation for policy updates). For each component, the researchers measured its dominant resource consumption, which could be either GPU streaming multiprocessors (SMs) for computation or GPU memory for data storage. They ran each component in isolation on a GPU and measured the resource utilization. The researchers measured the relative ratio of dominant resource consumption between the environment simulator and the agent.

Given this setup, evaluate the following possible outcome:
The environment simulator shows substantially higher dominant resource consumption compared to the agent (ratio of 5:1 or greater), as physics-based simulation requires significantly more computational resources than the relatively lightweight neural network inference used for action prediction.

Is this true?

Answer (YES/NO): YES